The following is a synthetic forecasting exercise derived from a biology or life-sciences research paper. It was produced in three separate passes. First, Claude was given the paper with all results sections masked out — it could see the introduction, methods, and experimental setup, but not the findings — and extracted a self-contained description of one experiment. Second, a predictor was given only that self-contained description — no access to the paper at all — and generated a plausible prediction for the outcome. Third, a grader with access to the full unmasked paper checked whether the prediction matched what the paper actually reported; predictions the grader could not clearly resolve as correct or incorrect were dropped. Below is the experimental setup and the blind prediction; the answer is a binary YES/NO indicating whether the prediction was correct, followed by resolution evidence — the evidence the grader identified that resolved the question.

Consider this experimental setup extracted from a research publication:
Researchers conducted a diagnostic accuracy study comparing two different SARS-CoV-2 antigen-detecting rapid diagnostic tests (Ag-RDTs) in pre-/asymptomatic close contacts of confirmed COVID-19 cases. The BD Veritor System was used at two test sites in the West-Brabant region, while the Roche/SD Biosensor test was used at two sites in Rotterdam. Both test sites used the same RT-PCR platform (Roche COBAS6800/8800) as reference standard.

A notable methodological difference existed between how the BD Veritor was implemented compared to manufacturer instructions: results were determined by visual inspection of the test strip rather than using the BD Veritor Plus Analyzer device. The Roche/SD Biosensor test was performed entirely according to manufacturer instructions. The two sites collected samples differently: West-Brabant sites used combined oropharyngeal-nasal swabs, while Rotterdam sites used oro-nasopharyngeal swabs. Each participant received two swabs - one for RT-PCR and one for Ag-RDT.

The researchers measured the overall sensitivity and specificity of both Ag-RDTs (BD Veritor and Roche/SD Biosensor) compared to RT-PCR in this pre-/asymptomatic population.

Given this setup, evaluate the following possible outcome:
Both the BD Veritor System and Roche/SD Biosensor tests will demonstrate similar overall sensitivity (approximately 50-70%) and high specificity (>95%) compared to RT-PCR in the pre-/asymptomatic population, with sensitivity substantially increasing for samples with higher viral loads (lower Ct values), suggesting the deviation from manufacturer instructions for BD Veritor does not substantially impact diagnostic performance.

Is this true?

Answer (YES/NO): YES